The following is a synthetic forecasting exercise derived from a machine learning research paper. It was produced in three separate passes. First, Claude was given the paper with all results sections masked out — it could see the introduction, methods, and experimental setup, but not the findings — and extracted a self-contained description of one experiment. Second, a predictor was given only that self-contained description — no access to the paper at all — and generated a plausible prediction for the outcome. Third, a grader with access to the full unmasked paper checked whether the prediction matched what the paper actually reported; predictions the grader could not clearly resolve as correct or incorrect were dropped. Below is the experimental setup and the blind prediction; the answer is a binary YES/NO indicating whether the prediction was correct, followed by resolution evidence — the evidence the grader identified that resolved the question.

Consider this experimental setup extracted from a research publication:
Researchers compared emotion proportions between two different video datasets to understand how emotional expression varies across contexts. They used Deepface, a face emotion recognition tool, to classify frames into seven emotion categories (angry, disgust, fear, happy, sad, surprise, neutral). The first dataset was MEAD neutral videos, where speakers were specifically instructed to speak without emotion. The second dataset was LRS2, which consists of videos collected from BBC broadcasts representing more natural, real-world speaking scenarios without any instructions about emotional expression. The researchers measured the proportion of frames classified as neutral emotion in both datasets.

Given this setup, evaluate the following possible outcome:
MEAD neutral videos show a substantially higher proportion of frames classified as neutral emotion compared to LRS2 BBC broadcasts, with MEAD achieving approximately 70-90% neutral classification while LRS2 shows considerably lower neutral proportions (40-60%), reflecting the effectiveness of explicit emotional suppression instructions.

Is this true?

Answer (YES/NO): NO